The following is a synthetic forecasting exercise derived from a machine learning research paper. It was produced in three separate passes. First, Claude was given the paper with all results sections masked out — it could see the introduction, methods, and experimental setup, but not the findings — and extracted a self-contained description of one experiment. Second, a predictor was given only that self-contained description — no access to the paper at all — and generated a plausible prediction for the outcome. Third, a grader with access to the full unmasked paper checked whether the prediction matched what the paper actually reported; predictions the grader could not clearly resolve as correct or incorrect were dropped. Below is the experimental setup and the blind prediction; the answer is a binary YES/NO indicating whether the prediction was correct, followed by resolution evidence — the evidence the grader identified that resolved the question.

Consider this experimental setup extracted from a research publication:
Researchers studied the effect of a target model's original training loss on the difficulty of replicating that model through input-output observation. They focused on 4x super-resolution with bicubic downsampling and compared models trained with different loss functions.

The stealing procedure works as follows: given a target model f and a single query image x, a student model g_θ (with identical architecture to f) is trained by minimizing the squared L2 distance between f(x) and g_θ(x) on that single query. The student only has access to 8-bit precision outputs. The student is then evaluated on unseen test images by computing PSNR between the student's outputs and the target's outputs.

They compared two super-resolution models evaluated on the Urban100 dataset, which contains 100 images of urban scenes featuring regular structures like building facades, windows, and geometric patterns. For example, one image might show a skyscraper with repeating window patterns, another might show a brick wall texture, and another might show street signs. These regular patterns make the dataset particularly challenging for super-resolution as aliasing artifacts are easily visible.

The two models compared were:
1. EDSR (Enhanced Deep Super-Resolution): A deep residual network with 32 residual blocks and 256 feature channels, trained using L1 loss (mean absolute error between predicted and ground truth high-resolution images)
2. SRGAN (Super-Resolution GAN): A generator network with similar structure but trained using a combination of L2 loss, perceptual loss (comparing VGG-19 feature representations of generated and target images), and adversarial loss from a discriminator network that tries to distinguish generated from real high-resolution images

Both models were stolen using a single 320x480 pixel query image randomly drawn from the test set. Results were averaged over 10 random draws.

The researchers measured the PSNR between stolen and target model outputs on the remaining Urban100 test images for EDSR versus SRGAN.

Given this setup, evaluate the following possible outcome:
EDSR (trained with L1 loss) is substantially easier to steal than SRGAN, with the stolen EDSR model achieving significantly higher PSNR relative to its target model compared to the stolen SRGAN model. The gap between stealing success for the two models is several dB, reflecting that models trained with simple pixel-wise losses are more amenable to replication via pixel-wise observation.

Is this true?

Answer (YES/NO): YES